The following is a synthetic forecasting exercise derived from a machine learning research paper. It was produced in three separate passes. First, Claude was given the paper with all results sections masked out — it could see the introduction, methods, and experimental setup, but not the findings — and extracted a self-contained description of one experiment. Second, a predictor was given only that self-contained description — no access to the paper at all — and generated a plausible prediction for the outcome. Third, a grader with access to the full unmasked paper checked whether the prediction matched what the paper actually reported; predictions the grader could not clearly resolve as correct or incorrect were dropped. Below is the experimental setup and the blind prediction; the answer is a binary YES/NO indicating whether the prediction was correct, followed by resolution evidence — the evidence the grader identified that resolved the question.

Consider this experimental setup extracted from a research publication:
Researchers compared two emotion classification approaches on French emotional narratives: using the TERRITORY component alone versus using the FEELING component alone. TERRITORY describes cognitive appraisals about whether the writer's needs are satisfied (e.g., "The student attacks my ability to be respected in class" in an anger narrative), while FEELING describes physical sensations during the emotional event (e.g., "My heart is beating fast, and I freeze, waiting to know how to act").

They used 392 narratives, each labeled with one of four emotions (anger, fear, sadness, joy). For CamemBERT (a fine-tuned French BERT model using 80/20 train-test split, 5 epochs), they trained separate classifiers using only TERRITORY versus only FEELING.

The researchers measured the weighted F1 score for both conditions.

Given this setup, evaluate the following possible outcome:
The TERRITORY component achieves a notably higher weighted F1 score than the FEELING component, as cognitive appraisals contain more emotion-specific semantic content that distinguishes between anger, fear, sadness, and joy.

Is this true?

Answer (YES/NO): NO